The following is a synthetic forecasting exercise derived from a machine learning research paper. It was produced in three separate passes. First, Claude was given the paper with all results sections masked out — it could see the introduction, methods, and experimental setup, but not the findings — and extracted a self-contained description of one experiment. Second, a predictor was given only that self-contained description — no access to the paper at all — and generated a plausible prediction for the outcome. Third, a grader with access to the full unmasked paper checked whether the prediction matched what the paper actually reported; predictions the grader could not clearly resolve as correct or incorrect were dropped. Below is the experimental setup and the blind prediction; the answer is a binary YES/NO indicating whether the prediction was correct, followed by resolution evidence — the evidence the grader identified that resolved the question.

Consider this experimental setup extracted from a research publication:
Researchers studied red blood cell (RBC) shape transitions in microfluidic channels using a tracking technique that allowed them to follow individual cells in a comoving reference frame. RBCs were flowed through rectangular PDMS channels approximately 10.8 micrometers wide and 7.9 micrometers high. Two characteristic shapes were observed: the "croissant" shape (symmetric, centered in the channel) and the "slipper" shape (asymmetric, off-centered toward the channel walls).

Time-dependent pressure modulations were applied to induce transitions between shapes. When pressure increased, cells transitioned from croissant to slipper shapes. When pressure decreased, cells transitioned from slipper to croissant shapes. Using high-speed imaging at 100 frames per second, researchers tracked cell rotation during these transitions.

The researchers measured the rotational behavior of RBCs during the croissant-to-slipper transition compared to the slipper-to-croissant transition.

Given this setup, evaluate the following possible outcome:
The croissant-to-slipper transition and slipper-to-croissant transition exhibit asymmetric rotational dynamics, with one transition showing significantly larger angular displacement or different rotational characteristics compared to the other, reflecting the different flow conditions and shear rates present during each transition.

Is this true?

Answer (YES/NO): YES